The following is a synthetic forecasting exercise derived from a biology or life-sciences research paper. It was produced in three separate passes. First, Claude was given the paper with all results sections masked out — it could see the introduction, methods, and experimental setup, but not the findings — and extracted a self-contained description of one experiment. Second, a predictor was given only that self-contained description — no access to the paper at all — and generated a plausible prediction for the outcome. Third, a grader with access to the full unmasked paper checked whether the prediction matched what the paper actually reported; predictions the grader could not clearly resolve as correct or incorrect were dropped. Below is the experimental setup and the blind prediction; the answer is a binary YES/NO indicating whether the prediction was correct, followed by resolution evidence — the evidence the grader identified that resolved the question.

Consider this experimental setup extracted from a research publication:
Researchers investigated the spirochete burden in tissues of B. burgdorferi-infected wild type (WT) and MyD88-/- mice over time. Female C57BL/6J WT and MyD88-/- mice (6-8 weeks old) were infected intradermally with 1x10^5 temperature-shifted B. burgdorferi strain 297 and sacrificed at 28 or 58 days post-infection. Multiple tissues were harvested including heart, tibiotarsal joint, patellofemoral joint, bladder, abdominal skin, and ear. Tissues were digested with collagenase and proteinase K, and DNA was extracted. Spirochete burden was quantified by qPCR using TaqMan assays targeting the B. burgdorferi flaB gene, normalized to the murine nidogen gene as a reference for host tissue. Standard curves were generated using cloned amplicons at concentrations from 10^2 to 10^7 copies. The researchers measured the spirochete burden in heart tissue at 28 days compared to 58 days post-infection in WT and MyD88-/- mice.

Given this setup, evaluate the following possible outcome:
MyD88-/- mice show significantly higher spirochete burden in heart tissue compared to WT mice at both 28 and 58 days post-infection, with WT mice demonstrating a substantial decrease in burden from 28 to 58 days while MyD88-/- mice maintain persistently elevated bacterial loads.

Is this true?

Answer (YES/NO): NO